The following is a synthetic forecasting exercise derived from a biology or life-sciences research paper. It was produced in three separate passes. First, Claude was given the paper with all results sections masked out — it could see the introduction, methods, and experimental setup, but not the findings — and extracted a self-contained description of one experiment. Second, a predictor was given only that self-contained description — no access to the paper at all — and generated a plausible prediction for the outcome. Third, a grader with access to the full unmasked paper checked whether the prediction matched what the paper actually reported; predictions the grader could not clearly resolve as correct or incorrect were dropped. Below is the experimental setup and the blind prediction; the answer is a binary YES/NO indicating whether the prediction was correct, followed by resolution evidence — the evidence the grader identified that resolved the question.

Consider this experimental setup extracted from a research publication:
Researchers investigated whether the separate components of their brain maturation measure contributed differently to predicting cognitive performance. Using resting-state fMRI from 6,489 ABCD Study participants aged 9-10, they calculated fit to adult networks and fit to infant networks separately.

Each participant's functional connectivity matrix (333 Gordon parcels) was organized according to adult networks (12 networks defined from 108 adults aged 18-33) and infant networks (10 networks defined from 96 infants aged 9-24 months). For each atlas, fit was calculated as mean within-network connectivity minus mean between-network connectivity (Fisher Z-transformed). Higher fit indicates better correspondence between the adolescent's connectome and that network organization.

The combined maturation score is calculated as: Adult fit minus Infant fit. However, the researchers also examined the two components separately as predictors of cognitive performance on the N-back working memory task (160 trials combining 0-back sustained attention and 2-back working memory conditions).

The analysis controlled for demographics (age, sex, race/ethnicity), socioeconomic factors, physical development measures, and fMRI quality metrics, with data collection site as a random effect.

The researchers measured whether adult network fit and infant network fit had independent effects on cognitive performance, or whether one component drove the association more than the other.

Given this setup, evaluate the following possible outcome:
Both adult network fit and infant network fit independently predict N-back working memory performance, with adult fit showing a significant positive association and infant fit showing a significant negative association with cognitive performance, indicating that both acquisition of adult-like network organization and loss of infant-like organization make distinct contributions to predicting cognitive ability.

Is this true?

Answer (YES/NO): NO